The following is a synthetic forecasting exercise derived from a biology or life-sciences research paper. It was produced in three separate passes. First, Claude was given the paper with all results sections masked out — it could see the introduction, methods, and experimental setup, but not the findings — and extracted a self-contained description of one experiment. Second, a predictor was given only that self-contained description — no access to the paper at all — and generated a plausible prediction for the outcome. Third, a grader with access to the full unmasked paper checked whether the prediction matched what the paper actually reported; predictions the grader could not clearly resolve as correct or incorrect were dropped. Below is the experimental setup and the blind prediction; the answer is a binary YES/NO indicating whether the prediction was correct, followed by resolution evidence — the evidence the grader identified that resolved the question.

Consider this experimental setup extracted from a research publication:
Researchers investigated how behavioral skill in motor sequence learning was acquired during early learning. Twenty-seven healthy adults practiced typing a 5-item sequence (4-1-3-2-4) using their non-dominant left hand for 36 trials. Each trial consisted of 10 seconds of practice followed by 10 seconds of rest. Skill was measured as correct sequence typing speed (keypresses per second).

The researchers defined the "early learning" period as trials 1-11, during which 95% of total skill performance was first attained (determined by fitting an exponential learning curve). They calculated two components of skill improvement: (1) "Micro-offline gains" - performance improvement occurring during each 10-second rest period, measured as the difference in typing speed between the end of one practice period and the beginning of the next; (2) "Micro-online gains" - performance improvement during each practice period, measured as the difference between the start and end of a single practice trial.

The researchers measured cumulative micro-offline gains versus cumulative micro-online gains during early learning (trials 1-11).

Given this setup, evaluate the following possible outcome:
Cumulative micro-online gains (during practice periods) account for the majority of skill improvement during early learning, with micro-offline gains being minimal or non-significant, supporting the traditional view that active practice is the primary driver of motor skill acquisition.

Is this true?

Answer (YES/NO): NO